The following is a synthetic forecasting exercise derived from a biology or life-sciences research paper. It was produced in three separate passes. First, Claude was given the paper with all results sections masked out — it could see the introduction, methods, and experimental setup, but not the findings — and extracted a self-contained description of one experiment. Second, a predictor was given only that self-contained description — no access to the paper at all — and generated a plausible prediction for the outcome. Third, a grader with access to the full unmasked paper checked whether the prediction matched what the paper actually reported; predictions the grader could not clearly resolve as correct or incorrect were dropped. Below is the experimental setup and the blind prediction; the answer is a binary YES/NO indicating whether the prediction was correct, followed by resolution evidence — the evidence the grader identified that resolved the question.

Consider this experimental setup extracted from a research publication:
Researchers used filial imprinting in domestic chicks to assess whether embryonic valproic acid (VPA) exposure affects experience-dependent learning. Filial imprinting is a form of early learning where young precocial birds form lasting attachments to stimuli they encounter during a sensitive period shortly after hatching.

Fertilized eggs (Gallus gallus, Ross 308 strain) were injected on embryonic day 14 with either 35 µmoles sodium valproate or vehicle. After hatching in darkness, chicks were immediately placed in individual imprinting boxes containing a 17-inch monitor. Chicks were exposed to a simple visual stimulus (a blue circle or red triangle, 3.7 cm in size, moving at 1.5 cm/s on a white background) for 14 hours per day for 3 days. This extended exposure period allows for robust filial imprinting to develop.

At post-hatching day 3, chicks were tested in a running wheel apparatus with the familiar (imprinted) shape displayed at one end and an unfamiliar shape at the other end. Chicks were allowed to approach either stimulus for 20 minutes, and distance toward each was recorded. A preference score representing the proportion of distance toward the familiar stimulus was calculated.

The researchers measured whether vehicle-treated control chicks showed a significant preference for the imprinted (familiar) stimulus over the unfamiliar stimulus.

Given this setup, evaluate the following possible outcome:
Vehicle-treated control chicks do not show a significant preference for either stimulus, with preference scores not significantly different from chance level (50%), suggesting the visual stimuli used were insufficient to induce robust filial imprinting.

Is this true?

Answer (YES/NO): NO